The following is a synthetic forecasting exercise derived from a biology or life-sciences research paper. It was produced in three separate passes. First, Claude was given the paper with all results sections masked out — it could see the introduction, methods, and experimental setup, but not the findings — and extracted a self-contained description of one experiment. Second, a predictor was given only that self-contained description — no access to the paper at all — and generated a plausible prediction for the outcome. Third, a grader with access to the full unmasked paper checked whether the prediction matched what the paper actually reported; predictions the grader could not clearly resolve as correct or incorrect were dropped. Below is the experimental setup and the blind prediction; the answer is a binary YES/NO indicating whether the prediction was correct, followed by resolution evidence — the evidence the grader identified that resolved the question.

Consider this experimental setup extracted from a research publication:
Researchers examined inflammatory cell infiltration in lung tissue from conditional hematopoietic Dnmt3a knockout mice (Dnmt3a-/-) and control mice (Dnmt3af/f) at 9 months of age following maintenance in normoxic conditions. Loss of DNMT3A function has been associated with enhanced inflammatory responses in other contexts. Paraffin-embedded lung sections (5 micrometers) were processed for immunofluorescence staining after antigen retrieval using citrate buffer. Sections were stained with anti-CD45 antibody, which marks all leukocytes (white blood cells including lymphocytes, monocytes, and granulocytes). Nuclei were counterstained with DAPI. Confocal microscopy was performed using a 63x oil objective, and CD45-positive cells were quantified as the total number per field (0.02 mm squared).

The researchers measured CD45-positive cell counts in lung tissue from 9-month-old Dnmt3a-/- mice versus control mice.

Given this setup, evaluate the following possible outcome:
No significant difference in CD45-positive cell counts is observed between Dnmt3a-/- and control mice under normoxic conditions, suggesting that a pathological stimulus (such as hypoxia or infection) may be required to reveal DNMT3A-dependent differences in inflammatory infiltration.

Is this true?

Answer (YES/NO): NO